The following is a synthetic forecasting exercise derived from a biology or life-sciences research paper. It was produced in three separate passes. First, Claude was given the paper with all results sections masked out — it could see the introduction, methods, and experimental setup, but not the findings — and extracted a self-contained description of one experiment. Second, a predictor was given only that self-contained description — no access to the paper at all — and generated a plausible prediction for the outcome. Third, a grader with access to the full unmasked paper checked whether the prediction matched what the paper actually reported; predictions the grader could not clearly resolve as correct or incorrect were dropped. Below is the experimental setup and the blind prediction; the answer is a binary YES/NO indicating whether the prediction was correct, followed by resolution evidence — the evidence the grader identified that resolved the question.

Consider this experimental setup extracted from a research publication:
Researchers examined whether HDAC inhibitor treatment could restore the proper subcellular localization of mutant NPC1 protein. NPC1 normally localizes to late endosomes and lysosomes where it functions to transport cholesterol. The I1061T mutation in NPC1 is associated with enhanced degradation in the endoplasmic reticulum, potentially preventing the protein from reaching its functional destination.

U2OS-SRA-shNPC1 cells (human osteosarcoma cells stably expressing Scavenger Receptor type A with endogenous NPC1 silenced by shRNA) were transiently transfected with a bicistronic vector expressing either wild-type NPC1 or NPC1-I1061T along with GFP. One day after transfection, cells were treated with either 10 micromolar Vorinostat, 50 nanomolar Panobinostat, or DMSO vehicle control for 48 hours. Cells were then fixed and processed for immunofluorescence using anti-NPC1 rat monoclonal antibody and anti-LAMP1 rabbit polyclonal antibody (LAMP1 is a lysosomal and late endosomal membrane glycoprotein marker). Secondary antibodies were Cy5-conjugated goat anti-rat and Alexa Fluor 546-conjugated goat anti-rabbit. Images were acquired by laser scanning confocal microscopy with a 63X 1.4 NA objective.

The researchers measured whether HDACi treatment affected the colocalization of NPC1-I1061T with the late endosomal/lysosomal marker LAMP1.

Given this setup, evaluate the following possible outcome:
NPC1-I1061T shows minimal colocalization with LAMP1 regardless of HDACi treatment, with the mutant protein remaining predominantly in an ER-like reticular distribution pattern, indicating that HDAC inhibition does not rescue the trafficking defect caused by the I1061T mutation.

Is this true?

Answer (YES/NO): NO